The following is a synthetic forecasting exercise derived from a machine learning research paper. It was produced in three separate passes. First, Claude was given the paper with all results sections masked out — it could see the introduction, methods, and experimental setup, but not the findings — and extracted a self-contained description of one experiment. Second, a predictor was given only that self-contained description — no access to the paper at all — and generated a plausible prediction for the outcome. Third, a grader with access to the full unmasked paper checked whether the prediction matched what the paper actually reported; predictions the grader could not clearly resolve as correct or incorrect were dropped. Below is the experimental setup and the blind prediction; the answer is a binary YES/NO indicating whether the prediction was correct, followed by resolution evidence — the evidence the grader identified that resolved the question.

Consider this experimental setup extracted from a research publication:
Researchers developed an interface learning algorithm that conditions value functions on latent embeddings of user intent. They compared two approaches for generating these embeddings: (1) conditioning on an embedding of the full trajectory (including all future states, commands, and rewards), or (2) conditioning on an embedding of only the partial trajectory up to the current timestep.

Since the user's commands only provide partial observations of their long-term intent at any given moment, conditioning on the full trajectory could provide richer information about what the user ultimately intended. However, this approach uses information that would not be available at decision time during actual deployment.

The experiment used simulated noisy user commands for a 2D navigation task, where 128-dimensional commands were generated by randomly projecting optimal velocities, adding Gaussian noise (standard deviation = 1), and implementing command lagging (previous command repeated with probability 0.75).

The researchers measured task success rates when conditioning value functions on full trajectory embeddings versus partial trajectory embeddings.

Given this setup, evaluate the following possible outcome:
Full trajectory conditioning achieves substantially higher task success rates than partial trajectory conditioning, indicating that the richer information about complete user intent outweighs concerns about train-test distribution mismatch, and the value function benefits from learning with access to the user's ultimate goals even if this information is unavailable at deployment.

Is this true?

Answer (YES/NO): YES